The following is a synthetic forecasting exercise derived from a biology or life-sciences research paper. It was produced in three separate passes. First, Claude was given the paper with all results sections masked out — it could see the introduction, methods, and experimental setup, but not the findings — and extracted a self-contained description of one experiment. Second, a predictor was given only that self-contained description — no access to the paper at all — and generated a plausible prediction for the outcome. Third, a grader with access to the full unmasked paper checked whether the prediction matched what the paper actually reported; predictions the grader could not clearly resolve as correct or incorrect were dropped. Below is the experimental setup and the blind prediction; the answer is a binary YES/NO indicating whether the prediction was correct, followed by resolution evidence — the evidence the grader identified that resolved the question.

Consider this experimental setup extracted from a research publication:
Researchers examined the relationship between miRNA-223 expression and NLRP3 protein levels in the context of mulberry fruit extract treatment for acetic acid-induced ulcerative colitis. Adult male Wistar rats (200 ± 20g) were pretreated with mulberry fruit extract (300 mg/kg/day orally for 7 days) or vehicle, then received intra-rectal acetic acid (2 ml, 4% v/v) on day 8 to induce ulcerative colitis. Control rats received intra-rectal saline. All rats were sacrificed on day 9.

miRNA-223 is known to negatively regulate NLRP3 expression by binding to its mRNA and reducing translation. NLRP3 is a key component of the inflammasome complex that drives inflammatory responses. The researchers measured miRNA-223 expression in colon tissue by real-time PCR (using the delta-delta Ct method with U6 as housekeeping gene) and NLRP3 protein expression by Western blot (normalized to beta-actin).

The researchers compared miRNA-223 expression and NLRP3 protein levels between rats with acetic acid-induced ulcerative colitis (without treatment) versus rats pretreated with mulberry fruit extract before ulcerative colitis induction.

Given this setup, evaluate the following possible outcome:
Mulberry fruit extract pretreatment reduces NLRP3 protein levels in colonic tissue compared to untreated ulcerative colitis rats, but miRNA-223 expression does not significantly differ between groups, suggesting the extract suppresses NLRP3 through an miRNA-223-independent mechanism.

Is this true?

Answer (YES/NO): NO